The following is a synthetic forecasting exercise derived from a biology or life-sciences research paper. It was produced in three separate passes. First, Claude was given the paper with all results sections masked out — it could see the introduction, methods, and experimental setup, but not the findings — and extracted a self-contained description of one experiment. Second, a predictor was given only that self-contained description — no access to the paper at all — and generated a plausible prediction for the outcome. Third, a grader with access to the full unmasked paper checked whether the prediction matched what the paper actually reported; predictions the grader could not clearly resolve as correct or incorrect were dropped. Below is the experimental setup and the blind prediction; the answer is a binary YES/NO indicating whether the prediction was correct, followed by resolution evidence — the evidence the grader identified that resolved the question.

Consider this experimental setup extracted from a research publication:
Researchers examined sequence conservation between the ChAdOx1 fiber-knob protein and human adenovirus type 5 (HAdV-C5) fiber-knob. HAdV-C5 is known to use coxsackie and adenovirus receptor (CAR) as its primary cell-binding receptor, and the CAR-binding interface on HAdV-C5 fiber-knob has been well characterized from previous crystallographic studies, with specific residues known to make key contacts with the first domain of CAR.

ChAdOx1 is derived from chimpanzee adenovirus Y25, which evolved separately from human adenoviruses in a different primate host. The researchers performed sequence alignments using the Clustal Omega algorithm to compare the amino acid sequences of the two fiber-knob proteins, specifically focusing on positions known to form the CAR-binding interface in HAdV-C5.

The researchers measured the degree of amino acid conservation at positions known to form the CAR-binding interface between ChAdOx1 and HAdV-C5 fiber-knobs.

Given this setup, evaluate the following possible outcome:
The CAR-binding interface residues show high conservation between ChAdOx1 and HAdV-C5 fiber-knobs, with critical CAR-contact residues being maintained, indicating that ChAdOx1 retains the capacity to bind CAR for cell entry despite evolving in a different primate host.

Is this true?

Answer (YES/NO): YES